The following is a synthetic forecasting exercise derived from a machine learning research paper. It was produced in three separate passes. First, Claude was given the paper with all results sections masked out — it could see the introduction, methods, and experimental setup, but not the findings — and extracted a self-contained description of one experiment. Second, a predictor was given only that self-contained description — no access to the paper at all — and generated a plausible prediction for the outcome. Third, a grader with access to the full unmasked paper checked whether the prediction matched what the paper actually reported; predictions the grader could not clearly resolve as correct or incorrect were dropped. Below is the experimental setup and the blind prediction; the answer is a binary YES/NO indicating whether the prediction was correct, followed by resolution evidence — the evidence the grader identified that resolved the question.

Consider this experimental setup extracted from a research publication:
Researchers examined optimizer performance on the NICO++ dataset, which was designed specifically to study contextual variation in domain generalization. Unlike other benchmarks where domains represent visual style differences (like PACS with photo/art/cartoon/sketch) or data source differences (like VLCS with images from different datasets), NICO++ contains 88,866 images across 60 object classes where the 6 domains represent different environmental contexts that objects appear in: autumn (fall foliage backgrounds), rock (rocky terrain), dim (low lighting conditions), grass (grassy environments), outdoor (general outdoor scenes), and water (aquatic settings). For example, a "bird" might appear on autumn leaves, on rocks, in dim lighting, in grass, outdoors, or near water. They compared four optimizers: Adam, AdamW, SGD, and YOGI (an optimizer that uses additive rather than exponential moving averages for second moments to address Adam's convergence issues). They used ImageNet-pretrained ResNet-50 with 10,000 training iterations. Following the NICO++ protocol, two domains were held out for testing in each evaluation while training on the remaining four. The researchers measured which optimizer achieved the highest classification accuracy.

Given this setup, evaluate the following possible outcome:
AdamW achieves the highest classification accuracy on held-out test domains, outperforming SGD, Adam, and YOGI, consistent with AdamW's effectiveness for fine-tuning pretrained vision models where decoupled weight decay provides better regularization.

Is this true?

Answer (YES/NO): NO